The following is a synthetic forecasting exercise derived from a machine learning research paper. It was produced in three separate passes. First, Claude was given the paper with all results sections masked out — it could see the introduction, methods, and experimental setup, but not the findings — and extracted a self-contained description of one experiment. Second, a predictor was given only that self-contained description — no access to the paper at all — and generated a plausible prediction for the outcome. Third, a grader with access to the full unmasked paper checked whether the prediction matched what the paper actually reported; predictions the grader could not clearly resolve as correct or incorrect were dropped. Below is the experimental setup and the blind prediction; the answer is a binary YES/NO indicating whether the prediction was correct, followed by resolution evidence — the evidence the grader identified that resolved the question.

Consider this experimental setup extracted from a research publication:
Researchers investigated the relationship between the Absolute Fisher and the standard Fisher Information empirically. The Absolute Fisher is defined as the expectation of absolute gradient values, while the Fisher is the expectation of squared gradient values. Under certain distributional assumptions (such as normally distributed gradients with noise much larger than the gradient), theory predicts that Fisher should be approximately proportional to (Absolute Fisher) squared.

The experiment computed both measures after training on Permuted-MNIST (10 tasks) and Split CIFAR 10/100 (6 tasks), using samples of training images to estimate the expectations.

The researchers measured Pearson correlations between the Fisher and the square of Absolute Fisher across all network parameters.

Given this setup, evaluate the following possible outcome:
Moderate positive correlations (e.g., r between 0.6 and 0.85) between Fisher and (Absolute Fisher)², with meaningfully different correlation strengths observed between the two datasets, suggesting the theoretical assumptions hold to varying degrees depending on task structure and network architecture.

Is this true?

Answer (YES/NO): NO